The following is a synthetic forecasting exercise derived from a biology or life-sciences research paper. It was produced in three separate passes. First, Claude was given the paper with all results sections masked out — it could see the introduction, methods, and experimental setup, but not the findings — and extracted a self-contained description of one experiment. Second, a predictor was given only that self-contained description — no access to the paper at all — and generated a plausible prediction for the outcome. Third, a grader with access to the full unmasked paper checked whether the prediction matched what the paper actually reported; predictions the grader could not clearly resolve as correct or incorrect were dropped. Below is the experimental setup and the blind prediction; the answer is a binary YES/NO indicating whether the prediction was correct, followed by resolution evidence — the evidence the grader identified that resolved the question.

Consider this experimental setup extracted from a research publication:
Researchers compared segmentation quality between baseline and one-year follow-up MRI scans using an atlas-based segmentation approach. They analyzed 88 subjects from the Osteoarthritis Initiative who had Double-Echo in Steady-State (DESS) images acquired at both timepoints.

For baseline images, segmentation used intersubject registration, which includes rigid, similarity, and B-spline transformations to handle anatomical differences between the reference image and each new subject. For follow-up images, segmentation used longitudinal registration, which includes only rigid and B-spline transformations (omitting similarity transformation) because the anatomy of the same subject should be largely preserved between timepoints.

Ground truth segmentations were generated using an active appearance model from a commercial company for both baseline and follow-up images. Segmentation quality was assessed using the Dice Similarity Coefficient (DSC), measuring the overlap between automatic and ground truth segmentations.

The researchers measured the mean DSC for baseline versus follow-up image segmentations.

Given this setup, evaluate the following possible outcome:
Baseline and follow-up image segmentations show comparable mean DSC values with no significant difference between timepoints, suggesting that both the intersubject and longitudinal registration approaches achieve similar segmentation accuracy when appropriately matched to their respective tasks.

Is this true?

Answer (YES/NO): YES